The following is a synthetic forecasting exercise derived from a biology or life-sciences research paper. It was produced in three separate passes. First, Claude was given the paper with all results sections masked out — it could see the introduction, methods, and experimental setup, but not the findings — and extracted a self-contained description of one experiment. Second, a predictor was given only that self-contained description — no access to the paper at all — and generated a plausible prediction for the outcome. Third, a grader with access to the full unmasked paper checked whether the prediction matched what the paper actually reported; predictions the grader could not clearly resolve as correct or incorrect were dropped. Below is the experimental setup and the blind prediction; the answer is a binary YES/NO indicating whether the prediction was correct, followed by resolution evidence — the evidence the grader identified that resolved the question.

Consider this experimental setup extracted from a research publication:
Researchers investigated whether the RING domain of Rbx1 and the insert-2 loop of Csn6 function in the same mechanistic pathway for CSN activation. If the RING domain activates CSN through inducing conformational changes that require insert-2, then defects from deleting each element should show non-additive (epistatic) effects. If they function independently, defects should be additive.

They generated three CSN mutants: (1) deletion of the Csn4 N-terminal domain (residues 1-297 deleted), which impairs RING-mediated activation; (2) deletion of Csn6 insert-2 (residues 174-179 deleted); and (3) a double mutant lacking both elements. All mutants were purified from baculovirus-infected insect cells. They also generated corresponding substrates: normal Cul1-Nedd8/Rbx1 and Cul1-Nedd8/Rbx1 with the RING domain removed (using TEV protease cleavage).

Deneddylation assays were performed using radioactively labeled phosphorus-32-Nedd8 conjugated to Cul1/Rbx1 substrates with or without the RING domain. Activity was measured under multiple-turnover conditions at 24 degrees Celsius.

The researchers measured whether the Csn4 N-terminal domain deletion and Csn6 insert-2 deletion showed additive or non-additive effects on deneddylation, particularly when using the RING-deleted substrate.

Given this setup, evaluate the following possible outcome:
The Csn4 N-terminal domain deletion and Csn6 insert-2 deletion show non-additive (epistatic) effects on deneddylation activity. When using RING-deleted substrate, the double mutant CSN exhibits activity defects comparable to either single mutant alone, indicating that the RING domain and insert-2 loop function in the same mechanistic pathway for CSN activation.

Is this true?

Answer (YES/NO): NO